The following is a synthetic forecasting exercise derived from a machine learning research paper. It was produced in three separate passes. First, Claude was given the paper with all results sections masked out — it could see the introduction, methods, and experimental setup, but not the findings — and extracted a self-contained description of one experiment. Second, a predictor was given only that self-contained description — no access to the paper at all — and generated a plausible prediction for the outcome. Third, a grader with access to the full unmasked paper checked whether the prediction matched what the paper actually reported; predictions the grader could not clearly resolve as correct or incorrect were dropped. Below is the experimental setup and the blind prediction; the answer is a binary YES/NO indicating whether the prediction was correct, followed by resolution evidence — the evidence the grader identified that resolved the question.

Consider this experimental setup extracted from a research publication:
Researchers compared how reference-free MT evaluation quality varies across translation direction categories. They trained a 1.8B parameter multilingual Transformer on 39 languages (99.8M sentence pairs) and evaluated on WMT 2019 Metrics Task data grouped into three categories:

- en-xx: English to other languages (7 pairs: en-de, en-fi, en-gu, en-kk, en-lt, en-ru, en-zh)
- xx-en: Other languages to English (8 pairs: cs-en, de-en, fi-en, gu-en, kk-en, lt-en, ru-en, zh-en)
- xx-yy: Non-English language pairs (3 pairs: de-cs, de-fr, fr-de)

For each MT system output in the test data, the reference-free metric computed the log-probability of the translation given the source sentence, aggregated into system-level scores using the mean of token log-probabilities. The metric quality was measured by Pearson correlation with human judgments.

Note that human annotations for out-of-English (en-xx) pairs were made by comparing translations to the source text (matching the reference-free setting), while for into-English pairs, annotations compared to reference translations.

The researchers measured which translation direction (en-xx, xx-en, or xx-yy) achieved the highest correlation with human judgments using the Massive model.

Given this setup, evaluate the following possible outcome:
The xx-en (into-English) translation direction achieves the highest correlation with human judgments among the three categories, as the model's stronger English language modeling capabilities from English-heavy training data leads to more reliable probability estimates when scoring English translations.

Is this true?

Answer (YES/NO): NO